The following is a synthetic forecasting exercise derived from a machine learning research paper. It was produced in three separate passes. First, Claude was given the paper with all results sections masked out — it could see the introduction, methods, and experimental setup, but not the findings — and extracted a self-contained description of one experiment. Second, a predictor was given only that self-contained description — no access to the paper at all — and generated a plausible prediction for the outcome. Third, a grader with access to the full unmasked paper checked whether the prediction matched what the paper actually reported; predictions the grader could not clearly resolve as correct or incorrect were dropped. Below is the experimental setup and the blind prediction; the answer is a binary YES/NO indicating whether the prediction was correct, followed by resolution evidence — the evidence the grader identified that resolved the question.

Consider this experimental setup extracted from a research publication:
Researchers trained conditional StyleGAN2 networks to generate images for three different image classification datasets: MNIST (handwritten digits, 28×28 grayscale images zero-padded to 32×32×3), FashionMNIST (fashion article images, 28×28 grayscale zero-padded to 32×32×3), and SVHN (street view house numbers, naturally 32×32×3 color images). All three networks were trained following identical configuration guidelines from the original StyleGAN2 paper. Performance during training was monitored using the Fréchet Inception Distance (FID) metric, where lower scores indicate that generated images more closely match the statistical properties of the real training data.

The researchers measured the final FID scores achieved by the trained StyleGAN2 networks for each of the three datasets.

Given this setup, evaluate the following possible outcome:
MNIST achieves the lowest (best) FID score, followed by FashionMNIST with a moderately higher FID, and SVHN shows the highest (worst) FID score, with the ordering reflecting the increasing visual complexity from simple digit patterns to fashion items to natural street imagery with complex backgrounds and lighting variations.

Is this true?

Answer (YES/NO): YES